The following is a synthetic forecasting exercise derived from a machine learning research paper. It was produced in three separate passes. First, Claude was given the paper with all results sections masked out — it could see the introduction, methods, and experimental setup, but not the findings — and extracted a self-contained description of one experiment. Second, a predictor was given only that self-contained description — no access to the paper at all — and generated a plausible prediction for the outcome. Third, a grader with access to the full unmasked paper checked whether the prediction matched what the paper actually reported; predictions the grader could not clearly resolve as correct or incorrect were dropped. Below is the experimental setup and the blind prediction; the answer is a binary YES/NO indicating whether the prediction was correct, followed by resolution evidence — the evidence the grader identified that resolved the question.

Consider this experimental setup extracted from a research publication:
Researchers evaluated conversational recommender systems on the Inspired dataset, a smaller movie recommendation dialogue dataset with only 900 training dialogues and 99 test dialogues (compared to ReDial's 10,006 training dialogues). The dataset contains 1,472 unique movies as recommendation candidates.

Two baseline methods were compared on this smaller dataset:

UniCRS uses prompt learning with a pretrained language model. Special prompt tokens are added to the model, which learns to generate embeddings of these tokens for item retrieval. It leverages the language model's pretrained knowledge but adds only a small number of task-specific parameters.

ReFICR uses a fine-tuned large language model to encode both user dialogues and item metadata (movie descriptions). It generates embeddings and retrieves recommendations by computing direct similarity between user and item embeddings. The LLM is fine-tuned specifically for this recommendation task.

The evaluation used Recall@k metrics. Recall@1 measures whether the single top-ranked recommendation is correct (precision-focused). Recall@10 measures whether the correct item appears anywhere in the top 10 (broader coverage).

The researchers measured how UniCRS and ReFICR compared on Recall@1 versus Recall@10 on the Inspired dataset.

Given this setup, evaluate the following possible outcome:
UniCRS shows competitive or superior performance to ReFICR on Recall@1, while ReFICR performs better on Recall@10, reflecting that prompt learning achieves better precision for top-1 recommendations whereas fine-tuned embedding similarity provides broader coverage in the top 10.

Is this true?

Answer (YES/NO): YES